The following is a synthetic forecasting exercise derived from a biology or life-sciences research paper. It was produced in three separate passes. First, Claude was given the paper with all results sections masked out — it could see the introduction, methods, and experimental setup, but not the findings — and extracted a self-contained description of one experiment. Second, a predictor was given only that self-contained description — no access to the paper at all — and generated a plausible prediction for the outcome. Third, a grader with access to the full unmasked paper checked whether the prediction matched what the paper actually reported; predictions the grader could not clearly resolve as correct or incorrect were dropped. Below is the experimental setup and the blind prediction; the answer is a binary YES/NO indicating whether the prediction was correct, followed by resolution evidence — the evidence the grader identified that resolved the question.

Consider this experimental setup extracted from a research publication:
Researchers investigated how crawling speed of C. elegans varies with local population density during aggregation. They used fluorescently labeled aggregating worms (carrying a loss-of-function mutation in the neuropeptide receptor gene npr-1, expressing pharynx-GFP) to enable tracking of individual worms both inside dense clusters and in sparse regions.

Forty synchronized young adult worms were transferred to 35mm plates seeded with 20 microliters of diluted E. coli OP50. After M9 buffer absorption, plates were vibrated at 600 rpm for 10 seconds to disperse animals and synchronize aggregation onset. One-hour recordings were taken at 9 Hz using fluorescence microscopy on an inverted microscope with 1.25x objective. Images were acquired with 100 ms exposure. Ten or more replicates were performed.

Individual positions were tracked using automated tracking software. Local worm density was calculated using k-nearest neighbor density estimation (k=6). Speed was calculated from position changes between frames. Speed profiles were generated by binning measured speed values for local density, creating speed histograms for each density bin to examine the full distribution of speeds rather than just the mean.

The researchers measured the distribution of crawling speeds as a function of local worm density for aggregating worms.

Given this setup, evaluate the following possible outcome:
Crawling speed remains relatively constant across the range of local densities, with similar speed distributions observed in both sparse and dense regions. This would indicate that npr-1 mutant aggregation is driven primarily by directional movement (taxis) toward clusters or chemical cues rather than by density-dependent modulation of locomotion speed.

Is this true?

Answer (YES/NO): NO